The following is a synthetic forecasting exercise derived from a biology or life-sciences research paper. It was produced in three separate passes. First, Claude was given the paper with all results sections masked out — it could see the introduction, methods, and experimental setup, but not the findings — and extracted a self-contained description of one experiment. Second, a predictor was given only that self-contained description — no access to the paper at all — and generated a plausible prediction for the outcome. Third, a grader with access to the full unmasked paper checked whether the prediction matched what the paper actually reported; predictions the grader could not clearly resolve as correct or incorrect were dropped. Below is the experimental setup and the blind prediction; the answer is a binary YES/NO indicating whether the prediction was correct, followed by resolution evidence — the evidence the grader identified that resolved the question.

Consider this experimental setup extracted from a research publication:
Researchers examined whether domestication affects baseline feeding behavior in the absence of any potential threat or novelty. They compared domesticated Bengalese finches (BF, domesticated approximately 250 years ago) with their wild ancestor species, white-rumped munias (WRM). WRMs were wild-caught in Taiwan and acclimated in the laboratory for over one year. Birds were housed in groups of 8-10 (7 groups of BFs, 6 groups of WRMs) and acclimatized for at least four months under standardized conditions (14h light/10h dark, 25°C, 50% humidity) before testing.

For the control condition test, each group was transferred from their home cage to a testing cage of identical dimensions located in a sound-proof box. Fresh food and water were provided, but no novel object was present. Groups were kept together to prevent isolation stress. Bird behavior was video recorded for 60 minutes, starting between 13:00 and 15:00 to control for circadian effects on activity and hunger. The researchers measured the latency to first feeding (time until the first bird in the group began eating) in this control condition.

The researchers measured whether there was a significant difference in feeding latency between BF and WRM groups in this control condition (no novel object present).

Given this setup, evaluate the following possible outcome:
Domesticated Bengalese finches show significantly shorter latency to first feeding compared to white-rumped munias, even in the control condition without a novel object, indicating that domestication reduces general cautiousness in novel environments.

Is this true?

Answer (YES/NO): YES